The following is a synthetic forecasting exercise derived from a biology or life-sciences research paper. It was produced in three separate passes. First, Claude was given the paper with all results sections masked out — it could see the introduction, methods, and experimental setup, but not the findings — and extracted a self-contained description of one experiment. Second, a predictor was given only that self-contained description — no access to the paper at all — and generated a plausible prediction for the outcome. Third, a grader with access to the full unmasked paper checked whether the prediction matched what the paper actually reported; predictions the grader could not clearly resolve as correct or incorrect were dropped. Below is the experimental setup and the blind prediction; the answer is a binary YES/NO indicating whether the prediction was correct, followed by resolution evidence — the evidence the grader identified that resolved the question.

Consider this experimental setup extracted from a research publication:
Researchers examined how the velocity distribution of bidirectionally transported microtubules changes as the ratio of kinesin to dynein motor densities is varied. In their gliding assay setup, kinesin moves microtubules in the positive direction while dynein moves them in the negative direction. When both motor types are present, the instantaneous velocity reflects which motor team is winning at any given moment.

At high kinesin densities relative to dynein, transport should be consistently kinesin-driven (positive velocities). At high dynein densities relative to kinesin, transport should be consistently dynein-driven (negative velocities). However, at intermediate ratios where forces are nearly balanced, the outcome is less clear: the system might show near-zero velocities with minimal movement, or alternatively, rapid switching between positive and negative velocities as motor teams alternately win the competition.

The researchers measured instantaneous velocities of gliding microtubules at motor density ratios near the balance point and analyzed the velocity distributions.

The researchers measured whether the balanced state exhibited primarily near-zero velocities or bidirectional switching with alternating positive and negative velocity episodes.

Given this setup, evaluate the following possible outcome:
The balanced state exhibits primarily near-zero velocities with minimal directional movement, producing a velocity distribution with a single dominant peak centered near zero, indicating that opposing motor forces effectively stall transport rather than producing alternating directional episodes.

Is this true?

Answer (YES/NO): YES